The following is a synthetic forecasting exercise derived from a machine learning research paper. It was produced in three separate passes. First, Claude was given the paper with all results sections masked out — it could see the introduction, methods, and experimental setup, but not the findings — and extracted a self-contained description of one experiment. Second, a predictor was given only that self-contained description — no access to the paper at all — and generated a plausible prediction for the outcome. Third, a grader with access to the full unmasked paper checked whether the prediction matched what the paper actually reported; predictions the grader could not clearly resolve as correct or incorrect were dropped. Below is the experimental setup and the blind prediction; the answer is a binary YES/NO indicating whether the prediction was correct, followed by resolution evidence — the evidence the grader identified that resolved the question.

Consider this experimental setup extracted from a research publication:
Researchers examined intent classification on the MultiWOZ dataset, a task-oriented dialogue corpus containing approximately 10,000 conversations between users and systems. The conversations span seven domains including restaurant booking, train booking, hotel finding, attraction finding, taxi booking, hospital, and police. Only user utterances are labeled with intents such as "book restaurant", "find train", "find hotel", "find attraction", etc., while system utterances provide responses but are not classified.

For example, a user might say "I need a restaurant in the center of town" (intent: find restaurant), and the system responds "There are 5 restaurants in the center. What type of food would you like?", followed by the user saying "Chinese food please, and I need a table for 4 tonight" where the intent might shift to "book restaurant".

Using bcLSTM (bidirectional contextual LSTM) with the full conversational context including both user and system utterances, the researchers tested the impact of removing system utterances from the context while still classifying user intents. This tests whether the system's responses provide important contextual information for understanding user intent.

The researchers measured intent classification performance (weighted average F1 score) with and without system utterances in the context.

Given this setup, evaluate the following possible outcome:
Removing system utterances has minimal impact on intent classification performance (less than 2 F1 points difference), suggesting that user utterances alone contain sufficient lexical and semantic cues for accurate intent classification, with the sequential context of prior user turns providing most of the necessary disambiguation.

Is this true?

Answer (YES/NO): NO